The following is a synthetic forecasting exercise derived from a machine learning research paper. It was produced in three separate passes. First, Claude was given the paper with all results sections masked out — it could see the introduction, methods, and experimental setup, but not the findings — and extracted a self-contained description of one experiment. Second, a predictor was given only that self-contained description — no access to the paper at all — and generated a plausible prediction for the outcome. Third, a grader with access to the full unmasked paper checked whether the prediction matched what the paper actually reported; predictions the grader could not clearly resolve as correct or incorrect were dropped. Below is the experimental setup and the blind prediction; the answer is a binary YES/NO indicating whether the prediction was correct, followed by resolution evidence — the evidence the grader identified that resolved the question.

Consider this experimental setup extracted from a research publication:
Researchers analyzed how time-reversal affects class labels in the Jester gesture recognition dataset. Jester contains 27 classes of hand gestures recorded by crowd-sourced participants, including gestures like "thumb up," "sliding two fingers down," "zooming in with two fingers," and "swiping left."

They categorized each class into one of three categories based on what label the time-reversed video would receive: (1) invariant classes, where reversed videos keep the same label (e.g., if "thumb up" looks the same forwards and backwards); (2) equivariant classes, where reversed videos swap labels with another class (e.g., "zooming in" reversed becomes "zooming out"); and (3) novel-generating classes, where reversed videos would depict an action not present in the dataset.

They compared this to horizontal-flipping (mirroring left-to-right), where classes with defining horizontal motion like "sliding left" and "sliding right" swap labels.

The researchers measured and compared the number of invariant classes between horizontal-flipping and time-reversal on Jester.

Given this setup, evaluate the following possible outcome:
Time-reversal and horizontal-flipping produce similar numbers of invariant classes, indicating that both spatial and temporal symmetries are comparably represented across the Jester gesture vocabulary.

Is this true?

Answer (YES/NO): NO